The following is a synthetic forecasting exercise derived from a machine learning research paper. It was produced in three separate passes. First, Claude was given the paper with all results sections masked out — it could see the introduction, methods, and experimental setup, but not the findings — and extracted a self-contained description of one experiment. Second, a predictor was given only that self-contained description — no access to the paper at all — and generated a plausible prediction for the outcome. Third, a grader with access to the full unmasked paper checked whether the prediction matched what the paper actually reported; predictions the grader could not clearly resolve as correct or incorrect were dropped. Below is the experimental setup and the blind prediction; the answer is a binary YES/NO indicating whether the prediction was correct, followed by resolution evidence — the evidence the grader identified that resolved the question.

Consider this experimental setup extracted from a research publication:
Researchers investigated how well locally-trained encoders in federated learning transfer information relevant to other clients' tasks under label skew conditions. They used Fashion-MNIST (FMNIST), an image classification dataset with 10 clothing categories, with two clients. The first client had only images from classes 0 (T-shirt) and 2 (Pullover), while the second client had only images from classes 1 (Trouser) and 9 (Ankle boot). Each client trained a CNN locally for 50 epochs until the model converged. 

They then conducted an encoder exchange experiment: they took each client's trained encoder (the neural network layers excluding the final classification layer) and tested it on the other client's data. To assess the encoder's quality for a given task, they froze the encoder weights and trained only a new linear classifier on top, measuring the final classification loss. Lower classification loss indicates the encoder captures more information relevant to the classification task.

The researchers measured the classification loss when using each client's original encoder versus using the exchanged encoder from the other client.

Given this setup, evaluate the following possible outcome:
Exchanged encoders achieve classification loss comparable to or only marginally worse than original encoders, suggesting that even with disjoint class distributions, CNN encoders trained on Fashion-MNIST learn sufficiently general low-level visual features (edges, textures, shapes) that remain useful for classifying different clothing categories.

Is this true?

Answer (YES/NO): NO